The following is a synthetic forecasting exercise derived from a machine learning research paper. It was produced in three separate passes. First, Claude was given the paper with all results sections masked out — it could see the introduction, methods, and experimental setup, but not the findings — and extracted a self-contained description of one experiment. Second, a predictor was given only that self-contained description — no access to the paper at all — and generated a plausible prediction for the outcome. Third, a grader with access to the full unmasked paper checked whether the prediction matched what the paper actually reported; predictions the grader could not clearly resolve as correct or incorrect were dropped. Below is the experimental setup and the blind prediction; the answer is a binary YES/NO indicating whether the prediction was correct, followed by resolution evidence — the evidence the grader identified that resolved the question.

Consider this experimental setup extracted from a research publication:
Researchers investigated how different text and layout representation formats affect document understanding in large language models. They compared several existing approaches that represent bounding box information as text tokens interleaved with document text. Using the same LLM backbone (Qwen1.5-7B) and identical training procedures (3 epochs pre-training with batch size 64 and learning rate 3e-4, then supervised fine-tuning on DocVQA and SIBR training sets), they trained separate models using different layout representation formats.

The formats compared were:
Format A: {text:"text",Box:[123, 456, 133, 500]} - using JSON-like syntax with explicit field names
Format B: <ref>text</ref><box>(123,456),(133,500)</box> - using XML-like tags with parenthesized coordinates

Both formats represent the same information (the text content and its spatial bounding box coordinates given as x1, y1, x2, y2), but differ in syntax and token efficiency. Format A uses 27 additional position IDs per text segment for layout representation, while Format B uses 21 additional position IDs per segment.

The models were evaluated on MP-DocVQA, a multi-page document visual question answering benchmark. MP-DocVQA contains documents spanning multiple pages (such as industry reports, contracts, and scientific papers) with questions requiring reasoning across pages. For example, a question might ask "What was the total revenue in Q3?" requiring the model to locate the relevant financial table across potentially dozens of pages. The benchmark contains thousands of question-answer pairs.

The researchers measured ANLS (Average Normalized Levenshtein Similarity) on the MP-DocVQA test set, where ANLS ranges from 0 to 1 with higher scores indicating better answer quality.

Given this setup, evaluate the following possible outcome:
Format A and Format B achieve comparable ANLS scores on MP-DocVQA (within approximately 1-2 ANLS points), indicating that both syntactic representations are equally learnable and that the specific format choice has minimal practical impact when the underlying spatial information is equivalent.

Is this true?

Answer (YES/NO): NO